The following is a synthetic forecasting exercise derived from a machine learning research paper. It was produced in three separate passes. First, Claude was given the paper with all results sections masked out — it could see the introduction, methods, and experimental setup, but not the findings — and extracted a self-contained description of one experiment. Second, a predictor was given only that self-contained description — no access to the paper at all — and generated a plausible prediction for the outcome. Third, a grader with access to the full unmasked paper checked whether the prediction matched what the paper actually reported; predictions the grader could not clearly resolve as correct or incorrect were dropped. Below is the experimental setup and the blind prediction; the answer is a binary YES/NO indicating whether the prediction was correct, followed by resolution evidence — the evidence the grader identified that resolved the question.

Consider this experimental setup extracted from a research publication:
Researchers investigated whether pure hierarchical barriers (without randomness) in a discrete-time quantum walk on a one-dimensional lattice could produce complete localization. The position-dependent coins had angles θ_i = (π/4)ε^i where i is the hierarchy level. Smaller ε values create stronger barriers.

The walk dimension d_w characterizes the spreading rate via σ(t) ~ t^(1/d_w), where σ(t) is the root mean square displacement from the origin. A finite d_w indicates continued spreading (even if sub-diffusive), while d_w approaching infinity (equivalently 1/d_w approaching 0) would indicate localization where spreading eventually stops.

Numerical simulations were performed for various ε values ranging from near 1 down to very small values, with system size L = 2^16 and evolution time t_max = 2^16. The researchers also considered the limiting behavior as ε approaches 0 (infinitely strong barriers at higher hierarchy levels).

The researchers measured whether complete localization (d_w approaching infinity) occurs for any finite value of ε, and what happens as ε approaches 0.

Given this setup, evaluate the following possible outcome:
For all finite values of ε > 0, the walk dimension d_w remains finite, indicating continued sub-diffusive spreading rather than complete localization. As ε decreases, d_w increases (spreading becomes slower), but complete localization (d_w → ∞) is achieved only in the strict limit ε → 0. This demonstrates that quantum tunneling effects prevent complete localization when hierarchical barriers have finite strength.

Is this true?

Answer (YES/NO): YES